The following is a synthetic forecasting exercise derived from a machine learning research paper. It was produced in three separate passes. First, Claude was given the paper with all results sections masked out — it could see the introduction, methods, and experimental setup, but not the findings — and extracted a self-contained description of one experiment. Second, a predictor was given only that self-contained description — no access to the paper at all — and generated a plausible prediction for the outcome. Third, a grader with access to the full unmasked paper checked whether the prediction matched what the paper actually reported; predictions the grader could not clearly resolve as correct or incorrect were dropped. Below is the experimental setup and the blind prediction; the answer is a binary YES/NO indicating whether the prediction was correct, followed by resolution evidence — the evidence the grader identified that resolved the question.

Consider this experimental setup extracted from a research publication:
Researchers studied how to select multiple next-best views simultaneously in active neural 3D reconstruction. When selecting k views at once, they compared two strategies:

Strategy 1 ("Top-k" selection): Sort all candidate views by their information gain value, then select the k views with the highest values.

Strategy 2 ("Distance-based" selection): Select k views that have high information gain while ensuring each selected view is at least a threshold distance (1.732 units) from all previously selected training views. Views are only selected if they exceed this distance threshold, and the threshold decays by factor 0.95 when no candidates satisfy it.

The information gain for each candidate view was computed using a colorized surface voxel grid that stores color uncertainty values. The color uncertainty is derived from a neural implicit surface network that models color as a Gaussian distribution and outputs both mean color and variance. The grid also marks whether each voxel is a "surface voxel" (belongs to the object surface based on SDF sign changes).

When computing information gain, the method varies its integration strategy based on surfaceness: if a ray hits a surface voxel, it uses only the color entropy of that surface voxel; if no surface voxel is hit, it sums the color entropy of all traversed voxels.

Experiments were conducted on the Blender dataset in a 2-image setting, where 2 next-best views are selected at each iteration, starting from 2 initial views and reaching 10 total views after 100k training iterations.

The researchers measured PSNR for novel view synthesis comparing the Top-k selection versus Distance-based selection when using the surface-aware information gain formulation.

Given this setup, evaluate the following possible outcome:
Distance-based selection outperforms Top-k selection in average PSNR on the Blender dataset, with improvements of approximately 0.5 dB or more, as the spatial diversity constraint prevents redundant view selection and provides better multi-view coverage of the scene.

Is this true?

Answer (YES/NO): YES